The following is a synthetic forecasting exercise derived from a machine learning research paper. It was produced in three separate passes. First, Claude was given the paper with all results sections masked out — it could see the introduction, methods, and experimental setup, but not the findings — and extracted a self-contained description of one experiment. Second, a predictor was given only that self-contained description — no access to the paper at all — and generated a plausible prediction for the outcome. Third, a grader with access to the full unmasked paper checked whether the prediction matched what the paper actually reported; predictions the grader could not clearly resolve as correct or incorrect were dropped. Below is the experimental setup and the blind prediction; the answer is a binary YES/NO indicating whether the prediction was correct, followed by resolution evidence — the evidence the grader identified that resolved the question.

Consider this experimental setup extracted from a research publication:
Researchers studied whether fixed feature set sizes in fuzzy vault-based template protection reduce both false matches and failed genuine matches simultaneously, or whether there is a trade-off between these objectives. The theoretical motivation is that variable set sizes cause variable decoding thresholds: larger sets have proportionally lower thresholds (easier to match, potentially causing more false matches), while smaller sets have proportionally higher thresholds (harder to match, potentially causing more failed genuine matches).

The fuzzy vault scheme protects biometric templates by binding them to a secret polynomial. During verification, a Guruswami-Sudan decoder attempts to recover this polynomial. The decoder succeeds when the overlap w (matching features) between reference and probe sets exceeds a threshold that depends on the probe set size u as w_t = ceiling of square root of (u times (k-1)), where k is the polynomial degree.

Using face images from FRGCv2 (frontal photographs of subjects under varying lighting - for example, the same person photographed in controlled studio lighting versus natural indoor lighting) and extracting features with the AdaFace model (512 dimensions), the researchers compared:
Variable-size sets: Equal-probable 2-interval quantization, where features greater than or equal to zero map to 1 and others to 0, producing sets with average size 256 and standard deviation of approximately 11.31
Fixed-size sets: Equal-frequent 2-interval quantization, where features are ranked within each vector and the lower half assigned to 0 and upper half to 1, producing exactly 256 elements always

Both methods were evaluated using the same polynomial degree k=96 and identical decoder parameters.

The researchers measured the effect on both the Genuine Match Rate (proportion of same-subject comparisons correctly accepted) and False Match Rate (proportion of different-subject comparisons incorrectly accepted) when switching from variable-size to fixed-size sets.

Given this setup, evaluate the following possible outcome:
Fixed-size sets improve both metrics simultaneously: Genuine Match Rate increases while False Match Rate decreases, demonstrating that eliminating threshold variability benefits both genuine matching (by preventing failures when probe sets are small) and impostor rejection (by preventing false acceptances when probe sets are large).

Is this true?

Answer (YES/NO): NO